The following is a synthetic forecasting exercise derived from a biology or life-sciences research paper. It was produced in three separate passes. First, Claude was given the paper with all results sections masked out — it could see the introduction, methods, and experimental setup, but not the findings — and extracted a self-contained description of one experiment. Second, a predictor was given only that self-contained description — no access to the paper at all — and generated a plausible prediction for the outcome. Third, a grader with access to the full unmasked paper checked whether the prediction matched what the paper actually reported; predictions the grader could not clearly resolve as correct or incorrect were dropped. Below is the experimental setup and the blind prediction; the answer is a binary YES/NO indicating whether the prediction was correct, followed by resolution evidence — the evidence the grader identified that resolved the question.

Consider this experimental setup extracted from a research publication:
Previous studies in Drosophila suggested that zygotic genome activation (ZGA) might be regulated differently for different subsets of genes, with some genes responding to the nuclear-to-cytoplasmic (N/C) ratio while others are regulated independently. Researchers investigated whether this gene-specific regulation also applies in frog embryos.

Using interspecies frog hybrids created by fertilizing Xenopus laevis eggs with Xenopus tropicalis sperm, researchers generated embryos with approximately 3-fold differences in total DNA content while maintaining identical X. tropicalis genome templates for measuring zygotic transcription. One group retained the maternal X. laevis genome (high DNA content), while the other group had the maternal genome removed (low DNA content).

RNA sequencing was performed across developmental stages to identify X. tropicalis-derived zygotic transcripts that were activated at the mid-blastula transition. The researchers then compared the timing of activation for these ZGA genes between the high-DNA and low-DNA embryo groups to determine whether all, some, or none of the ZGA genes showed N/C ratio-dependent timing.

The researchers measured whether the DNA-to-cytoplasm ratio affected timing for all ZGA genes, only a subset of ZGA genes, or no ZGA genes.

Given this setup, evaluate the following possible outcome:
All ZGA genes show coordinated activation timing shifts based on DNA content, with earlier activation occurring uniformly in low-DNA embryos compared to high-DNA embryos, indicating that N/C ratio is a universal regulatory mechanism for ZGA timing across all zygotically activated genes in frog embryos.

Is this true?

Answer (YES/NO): NO